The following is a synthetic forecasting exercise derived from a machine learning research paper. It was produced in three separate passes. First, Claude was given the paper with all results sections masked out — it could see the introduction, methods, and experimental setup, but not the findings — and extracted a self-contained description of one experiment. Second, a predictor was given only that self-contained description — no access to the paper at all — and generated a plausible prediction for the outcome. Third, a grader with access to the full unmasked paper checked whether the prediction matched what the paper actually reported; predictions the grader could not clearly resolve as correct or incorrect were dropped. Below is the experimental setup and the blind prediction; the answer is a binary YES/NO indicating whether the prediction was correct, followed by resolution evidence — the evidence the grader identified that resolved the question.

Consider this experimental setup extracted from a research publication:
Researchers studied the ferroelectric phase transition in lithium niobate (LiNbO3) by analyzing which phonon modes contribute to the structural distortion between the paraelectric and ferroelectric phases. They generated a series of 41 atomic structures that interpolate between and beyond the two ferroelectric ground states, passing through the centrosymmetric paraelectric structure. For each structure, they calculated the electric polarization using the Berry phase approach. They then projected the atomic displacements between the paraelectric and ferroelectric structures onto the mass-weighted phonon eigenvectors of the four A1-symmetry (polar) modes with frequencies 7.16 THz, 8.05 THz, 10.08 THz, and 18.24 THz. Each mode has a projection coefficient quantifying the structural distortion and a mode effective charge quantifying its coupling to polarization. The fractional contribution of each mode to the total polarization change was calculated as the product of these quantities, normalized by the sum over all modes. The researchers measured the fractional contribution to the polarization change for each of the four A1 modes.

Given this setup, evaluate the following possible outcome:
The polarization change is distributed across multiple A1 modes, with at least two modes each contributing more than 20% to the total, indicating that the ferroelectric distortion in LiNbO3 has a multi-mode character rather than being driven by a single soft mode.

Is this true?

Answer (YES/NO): NO